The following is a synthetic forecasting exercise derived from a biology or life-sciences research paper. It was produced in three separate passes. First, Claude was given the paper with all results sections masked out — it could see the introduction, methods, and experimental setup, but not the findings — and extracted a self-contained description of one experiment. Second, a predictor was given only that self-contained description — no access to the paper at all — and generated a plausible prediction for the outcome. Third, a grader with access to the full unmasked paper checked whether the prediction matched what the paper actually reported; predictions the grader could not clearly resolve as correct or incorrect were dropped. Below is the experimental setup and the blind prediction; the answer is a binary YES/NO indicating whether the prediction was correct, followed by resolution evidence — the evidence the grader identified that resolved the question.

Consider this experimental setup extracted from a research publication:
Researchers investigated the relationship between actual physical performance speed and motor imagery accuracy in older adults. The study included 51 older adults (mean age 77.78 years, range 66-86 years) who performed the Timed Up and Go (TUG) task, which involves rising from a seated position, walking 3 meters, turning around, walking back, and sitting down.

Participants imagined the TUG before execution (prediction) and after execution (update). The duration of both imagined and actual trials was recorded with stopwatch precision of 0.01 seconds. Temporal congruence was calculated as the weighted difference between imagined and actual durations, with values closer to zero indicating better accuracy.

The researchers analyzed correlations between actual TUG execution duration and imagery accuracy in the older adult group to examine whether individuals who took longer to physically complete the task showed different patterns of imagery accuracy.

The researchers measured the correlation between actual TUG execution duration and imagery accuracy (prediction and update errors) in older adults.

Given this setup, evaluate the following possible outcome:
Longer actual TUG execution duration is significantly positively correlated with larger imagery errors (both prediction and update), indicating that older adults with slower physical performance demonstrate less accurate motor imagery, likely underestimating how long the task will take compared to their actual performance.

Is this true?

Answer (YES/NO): NO